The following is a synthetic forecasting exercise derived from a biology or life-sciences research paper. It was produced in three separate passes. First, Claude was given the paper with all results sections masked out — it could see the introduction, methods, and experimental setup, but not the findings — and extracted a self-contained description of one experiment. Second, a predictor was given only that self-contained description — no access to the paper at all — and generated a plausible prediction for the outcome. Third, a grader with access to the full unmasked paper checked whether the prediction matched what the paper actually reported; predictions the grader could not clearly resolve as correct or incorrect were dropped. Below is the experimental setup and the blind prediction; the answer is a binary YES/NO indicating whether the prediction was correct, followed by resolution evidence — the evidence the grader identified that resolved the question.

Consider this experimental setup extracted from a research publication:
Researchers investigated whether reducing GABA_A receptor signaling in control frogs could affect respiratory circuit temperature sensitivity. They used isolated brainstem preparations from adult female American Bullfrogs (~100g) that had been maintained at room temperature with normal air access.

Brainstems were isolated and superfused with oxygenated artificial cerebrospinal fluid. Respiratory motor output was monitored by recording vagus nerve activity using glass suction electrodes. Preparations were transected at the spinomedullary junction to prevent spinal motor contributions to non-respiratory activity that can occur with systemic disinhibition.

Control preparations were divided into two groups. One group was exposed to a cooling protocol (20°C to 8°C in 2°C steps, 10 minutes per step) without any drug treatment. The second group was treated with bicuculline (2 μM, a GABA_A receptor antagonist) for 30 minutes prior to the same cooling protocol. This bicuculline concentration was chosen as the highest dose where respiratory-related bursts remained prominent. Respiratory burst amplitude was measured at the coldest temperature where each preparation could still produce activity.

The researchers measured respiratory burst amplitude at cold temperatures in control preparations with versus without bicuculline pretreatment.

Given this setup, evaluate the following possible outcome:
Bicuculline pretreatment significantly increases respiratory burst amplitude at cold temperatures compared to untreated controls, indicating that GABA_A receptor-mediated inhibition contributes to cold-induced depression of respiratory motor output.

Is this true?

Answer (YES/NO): YES